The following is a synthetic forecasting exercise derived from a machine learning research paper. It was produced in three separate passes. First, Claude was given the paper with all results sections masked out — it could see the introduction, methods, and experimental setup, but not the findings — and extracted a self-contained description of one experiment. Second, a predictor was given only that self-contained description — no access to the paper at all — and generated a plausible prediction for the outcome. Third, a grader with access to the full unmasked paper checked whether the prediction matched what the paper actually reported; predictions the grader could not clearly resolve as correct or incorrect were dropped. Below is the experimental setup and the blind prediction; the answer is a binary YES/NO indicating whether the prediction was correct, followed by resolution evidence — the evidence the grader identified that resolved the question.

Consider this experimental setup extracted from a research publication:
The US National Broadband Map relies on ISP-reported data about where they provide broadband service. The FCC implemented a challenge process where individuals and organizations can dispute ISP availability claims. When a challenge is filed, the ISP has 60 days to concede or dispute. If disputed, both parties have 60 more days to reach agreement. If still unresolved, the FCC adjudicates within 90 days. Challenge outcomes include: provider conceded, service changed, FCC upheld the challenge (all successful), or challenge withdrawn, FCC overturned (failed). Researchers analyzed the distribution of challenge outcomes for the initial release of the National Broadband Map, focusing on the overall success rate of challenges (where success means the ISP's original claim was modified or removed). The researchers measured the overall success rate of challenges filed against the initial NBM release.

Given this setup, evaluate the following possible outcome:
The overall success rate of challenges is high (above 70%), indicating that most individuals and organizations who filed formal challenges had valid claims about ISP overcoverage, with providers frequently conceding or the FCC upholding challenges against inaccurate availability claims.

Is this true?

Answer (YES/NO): NO